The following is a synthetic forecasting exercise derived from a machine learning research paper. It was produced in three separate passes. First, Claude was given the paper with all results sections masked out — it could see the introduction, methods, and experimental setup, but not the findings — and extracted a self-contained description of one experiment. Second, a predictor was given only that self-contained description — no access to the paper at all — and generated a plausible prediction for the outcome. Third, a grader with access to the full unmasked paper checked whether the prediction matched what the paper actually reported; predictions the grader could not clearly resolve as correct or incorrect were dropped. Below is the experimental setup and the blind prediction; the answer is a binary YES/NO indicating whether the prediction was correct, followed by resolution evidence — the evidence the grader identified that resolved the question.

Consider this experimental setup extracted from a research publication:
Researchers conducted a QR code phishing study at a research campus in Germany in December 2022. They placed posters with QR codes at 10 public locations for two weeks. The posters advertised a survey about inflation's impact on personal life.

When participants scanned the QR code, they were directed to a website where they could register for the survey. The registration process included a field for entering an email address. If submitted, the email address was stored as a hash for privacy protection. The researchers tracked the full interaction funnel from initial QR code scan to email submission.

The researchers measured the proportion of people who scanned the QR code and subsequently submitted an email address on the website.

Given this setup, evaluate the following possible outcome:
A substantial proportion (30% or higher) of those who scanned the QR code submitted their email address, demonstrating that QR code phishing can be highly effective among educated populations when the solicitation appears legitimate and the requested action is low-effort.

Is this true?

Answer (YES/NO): YES